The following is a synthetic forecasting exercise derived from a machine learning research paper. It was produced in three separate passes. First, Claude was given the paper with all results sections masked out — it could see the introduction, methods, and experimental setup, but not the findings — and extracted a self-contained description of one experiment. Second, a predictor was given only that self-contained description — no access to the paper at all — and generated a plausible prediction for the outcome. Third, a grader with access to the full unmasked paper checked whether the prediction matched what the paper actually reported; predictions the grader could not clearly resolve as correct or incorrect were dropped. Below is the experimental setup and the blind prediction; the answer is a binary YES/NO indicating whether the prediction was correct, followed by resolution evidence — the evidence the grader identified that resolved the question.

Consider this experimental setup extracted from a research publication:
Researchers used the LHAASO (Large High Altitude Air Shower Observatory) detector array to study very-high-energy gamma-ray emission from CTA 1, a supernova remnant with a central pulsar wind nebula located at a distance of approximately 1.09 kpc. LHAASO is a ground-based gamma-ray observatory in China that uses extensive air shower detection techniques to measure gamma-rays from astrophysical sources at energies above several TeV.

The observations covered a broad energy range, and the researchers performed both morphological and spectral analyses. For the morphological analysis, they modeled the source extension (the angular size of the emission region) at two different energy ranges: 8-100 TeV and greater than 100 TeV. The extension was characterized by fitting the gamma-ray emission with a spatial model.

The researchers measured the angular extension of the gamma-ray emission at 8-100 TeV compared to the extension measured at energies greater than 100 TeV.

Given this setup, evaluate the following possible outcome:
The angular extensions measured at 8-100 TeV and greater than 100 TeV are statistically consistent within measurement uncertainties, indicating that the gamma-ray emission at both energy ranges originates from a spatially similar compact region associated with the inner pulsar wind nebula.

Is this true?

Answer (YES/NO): NO